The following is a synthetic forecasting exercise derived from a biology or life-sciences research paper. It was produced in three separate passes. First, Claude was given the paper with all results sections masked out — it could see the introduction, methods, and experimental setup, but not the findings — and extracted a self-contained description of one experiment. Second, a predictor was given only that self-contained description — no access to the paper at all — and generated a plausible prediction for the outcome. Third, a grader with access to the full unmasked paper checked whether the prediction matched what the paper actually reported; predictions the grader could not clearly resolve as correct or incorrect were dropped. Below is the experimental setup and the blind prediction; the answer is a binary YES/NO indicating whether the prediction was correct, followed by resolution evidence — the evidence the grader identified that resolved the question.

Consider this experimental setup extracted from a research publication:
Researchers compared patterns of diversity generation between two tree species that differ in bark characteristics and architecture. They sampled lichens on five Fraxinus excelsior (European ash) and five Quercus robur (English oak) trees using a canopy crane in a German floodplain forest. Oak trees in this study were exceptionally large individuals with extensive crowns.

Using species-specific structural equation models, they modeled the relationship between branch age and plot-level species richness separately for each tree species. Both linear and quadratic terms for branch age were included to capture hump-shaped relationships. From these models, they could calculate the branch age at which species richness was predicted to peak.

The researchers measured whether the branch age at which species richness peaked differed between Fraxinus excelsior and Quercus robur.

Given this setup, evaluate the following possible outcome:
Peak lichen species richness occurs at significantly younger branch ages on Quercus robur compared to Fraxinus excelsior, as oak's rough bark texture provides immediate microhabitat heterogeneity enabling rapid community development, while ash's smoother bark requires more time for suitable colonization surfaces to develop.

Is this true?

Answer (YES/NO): NO